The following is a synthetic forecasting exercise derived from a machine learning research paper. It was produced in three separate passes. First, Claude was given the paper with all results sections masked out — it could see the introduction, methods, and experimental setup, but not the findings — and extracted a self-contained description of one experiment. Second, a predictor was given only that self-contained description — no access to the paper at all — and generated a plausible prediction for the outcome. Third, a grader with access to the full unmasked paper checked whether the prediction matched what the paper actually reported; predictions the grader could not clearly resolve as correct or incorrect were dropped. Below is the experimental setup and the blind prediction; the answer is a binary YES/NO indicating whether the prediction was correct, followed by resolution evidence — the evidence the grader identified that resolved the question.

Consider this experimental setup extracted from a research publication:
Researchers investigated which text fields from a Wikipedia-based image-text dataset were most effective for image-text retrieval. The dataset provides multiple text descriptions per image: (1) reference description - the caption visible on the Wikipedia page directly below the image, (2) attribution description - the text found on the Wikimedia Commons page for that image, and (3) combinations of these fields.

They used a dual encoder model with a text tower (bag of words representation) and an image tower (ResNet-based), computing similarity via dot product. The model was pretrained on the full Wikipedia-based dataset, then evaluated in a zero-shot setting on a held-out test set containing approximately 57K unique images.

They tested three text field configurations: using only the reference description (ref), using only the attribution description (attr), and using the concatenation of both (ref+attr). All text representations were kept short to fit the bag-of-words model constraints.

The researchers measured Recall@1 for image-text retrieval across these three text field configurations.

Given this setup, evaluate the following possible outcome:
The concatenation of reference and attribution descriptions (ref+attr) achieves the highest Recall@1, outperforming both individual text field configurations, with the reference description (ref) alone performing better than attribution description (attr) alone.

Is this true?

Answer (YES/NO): NO